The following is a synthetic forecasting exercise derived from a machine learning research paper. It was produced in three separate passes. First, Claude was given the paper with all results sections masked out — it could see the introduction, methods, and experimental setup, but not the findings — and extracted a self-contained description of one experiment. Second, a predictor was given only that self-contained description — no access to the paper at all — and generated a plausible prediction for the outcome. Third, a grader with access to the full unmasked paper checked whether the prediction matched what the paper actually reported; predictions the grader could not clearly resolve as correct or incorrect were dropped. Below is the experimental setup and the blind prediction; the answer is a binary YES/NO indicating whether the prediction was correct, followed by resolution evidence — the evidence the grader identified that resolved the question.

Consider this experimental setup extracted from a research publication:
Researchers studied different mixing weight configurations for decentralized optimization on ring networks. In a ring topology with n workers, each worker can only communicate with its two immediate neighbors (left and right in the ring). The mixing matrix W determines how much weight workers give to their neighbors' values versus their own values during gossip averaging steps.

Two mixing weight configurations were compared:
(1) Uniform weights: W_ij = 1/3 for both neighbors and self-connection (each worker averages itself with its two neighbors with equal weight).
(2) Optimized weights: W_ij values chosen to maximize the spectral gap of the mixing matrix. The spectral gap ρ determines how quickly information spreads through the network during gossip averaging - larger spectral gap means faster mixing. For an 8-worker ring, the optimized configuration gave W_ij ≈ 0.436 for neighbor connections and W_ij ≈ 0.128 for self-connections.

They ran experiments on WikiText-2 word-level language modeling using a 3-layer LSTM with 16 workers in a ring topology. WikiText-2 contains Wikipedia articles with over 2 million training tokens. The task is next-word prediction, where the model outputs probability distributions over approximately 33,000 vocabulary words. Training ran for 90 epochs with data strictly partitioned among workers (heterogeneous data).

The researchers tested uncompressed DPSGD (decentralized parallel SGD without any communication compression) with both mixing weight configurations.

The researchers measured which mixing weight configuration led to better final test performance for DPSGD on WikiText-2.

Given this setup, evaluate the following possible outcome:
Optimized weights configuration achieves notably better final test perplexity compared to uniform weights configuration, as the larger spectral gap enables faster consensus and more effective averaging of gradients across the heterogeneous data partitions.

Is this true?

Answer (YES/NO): NO